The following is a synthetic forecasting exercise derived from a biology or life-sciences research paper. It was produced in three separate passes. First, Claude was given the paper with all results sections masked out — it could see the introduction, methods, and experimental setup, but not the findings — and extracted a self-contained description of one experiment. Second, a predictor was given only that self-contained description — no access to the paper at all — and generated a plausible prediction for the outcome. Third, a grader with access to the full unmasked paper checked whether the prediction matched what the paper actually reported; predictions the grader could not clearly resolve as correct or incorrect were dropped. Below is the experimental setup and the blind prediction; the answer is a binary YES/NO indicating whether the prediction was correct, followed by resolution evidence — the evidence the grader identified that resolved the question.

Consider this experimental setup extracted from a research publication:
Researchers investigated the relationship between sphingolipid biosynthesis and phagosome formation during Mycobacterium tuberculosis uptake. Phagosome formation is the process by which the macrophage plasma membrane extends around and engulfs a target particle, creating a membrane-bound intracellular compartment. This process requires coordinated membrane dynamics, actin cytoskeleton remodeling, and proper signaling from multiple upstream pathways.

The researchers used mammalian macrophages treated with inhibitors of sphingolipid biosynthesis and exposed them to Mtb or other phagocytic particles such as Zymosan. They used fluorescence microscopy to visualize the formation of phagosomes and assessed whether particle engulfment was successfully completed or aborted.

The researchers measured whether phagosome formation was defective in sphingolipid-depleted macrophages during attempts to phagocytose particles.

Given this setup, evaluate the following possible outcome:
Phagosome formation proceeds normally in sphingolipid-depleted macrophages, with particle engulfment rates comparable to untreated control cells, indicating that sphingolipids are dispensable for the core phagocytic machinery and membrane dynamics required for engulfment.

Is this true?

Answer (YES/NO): NO